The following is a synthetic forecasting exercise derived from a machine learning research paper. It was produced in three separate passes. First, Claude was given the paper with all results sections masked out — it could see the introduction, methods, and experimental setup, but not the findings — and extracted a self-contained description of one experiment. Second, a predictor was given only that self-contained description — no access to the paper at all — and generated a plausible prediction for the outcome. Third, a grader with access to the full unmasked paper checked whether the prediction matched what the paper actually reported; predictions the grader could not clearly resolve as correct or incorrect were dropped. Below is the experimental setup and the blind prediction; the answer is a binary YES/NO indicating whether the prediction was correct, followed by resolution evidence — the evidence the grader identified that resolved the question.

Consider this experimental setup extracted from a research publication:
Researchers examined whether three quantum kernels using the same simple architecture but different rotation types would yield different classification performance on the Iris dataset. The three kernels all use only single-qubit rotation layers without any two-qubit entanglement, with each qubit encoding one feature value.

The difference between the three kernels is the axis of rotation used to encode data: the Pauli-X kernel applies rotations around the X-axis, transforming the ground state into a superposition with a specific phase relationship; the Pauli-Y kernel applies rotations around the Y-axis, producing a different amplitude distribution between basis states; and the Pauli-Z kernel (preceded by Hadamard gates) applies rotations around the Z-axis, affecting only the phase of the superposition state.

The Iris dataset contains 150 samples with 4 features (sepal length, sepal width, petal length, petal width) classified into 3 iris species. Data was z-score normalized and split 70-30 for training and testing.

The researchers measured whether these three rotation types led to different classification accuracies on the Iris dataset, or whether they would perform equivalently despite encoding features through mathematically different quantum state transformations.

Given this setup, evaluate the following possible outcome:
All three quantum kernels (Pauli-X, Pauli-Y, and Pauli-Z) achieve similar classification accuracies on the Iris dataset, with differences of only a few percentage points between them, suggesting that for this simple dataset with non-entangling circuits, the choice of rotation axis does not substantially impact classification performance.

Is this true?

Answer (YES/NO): YES